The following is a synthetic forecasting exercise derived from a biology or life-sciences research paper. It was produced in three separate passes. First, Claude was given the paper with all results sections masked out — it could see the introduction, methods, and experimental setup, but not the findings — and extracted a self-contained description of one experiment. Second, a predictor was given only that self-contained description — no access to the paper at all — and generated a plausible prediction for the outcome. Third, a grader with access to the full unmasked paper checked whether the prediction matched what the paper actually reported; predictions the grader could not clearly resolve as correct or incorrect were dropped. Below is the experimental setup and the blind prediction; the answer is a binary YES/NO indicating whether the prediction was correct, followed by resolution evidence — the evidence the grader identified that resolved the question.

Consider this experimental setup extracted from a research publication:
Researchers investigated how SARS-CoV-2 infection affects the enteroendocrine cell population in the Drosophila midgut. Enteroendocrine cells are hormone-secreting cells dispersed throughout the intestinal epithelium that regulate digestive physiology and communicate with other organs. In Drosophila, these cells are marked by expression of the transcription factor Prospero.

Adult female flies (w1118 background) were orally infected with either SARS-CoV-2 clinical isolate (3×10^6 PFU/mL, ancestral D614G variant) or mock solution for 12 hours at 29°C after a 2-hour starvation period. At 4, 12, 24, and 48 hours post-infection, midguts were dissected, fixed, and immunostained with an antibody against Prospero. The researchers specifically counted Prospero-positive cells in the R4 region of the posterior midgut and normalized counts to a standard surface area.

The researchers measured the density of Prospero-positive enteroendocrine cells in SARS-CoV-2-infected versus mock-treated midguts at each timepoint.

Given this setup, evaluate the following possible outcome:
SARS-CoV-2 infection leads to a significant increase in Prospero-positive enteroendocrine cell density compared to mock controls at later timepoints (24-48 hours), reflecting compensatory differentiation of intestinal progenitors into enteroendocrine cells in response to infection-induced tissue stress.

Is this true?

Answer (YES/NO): NO